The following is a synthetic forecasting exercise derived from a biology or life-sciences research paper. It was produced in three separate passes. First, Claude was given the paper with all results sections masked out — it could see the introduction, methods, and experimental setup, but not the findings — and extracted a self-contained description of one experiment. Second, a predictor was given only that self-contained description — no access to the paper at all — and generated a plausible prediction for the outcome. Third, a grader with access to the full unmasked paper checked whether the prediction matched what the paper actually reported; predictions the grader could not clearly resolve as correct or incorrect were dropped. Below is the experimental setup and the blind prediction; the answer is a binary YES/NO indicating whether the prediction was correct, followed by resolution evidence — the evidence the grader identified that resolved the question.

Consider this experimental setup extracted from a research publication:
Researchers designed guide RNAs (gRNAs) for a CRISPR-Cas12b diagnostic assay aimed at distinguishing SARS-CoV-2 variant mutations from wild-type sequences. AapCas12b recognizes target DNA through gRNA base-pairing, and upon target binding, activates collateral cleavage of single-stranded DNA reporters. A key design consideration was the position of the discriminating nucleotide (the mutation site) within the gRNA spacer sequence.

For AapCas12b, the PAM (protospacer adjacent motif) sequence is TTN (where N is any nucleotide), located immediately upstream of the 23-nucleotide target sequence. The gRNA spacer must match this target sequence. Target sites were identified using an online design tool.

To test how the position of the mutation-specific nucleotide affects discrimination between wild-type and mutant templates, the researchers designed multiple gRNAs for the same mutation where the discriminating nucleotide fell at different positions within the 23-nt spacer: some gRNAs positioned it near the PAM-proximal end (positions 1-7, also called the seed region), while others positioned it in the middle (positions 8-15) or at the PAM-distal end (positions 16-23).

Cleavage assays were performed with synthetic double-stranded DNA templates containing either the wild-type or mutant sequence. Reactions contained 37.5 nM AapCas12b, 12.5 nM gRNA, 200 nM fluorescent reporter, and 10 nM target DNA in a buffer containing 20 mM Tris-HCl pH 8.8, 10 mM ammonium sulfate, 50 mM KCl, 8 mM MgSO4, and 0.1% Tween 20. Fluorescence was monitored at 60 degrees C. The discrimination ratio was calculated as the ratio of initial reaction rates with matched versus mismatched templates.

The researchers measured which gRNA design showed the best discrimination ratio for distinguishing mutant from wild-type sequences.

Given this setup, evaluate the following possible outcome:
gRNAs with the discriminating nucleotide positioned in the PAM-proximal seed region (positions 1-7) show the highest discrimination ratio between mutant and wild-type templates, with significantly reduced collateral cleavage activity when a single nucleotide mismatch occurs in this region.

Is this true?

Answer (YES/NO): NO